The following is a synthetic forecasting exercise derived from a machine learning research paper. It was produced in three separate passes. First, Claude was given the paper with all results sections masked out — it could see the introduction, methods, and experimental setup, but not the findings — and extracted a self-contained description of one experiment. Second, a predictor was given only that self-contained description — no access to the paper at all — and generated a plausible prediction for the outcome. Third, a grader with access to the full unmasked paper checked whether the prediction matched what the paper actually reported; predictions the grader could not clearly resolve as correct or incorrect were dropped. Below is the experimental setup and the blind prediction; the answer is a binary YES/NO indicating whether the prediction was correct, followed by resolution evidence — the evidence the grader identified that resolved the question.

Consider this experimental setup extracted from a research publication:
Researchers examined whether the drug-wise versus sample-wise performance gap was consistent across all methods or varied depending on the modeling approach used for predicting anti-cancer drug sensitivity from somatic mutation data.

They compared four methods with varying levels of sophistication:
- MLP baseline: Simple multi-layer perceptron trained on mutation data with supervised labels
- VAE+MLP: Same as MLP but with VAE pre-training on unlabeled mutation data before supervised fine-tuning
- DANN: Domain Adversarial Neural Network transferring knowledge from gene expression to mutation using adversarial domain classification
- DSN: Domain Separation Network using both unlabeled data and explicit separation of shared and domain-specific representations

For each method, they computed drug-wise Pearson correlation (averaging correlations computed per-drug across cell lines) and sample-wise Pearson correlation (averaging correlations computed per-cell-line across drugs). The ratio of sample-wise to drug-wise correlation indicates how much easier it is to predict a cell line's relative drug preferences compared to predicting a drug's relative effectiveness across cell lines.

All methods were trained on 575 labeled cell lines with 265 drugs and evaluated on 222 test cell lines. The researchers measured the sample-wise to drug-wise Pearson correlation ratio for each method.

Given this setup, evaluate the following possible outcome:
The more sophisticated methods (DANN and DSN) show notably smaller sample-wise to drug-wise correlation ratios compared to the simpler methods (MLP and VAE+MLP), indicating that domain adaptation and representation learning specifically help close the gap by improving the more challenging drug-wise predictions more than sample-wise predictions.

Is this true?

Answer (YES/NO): YES